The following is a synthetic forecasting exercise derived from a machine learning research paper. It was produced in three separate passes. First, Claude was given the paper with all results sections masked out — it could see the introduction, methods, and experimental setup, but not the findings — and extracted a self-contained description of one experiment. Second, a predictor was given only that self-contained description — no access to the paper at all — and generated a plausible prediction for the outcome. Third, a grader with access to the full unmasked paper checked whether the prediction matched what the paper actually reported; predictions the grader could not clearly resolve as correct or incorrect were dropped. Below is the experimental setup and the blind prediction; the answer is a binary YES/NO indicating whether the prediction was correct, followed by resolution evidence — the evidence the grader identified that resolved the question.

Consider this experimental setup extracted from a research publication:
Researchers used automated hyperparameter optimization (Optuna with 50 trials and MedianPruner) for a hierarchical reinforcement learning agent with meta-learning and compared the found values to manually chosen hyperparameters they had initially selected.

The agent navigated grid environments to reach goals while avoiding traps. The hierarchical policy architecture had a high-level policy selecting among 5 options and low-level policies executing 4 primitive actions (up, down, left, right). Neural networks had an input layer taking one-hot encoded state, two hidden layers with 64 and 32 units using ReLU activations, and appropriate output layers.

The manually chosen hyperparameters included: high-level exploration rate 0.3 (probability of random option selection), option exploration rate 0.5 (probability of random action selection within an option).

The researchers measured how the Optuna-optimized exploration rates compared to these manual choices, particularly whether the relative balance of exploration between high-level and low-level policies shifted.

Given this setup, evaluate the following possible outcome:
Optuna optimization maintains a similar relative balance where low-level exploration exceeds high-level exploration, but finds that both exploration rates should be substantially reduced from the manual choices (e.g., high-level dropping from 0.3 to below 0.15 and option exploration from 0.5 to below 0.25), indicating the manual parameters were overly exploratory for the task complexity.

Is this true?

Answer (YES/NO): NO